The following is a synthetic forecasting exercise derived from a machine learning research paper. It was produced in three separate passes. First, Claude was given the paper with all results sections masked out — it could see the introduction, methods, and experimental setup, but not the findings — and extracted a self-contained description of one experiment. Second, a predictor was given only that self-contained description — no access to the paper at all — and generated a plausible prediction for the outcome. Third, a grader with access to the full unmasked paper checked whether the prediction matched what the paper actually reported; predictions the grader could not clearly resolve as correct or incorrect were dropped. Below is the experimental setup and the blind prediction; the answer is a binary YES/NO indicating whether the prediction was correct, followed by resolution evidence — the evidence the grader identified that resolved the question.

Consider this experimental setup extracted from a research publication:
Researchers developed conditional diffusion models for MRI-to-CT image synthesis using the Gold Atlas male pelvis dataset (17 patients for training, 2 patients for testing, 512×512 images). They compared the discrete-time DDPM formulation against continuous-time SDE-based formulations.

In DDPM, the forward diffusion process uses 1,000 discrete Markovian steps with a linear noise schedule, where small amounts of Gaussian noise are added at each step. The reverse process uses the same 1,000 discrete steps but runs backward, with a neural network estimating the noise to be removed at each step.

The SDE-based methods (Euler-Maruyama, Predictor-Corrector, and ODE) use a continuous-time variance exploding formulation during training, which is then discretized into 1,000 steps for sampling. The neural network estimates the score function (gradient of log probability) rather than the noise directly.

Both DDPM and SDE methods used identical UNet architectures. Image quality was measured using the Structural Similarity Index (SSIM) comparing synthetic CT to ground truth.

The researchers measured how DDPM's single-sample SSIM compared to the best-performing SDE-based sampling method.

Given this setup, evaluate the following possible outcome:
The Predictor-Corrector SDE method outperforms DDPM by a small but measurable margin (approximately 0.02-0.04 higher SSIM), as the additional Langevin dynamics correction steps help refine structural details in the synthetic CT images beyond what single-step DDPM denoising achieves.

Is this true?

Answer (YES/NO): NO